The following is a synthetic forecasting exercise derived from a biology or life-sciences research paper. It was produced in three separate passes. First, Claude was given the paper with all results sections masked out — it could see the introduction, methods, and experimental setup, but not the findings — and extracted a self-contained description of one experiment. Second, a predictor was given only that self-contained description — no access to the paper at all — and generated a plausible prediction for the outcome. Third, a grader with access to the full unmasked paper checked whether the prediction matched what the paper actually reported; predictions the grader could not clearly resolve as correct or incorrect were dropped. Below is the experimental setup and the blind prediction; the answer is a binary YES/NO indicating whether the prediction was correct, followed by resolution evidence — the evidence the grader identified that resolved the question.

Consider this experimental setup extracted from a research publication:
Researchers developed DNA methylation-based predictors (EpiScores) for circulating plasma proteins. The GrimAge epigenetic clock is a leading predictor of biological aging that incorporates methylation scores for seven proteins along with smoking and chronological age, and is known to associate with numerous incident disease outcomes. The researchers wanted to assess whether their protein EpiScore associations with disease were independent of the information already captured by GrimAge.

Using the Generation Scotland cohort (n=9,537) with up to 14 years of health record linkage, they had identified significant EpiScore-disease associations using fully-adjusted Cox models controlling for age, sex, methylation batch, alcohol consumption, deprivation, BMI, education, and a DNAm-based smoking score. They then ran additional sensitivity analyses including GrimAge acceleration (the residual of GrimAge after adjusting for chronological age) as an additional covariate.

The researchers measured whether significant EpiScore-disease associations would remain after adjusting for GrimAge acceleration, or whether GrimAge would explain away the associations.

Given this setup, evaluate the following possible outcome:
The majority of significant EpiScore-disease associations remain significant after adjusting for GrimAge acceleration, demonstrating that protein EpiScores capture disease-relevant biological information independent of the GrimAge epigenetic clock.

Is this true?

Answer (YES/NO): YES